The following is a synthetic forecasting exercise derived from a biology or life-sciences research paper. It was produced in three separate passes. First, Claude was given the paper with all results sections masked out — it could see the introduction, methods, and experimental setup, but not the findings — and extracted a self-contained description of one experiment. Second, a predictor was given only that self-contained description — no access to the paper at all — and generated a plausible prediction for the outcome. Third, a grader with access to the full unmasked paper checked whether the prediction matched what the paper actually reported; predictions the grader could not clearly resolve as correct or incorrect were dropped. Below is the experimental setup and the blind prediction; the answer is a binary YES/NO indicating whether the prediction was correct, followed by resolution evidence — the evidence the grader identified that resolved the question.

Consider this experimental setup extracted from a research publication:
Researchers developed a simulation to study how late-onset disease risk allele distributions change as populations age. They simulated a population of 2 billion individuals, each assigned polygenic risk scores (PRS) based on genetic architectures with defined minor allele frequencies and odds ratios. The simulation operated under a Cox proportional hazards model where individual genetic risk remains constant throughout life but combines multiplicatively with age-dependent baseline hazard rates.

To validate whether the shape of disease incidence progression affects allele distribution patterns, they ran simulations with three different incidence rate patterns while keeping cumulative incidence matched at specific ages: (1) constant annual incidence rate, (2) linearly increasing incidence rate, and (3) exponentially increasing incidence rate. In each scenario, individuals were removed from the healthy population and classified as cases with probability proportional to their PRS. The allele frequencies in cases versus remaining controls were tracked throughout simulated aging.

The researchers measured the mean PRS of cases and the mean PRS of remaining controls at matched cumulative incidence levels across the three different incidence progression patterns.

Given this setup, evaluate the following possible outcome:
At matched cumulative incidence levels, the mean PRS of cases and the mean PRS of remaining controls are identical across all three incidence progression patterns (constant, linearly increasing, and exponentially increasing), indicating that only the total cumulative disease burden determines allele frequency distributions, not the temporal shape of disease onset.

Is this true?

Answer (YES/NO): YES